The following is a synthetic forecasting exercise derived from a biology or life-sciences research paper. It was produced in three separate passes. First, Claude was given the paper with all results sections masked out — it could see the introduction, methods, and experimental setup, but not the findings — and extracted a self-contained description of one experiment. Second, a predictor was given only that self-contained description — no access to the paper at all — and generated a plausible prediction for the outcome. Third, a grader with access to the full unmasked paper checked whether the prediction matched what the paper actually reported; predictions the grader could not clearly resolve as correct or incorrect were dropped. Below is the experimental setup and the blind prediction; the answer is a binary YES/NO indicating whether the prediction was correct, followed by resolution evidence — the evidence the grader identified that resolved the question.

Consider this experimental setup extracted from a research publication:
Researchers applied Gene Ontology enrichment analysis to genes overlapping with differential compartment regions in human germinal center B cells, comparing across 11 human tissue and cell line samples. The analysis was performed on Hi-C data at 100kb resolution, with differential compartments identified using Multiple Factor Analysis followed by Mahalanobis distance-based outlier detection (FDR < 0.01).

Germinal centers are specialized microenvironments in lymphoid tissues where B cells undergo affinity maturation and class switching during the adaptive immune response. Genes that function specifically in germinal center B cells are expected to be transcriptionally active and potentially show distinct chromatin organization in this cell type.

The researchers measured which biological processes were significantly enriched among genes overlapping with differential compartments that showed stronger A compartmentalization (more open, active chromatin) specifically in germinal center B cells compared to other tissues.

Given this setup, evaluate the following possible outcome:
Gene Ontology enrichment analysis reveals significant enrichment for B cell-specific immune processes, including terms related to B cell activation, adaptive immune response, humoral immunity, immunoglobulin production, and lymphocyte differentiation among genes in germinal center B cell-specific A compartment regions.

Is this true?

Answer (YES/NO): YES